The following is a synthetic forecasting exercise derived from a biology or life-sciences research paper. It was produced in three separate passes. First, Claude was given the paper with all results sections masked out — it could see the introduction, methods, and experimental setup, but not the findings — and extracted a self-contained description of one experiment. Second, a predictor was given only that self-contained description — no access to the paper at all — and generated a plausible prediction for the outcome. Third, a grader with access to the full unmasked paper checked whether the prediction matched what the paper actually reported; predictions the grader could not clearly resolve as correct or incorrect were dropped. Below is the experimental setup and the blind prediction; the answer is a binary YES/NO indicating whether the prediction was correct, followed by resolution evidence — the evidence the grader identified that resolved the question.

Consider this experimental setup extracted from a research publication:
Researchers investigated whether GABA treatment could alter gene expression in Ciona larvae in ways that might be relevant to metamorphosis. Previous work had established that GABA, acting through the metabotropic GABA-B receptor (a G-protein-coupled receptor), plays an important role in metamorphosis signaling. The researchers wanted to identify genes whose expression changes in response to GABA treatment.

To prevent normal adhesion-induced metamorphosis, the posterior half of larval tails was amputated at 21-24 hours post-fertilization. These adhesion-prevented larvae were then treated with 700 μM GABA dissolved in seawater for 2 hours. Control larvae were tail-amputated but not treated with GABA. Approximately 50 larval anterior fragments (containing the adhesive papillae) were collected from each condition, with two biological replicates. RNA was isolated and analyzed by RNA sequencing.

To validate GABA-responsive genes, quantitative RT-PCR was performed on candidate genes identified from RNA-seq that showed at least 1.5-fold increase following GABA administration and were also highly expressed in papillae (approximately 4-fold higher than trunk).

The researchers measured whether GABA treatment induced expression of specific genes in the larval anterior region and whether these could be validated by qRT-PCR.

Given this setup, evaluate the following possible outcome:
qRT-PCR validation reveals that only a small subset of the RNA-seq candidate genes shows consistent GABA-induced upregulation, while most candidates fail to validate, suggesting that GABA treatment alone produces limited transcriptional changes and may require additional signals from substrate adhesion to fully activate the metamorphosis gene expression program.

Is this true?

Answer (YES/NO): NO